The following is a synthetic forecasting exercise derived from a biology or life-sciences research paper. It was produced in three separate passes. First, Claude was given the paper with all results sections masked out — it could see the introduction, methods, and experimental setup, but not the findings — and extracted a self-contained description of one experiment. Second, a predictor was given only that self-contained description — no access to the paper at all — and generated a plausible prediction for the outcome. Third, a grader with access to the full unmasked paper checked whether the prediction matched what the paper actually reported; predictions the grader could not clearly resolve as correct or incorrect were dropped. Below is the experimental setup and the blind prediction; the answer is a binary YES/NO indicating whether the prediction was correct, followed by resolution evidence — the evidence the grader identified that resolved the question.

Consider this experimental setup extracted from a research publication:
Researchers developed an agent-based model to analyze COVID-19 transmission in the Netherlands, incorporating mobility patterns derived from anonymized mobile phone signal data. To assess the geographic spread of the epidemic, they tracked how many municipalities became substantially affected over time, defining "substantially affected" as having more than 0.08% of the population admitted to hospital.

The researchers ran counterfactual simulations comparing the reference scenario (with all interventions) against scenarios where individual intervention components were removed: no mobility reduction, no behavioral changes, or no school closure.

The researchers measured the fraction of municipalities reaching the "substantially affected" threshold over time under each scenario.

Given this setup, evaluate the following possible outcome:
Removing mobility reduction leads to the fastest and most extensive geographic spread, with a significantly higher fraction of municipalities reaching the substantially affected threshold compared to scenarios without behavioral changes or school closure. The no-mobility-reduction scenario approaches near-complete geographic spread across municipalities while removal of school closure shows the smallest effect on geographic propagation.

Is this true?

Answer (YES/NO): NO